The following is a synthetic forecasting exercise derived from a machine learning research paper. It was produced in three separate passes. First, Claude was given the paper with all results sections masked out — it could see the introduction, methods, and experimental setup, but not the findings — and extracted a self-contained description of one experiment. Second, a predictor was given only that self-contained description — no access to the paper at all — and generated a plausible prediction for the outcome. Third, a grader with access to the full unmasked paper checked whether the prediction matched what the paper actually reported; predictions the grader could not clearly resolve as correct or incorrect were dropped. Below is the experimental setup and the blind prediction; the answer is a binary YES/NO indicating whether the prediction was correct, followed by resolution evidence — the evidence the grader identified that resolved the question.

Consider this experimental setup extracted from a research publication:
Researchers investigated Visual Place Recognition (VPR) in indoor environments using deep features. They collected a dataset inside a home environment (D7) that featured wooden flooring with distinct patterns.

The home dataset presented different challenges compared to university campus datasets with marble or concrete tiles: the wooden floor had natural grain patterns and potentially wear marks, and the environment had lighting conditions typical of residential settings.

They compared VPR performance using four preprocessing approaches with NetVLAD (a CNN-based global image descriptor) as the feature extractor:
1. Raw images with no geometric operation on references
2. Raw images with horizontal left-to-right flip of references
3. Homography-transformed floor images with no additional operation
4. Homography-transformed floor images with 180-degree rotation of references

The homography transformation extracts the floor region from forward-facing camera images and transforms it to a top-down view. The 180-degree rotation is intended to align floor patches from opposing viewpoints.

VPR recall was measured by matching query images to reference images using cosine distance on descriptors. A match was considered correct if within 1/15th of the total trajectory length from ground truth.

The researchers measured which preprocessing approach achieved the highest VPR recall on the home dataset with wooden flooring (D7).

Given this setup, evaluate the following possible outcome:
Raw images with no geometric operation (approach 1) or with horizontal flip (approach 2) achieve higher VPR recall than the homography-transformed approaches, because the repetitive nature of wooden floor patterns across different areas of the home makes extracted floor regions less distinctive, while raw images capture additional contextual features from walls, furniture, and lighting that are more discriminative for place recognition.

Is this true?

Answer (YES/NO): NO